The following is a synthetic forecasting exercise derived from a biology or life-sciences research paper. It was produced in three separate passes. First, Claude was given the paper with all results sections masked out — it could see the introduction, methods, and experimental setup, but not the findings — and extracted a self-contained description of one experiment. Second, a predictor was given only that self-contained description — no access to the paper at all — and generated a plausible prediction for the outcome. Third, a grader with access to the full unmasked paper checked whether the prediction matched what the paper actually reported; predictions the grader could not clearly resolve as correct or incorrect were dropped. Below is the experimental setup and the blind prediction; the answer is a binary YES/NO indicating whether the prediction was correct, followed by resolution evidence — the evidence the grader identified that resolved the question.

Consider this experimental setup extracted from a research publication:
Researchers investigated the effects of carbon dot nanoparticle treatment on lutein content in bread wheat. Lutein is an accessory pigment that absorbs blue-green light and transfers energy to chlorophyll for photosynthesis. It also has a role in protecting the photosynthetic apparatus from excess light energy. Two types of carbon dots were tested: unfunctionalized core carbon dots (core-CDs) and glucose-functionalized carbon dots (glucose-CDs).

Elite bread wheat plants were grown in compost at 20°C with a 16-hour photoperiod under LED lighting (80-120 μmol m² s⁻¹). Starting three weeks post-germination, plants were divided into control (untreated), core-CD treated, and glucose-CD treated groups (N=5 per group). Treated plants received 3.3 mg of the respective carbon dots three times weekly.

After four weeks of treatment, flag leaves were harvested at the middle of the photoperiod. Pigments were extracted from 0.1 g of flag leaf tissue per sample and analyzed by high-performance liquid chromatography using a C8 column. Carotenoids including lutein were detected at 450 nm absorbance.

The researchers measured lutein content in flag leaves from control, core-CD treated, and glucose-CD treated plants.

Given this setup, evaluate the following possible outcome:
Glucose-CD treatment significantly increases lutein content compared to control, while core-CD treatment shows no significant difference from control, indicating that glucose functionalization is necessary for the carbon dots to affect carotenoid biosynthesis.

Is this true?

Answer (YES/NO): NO